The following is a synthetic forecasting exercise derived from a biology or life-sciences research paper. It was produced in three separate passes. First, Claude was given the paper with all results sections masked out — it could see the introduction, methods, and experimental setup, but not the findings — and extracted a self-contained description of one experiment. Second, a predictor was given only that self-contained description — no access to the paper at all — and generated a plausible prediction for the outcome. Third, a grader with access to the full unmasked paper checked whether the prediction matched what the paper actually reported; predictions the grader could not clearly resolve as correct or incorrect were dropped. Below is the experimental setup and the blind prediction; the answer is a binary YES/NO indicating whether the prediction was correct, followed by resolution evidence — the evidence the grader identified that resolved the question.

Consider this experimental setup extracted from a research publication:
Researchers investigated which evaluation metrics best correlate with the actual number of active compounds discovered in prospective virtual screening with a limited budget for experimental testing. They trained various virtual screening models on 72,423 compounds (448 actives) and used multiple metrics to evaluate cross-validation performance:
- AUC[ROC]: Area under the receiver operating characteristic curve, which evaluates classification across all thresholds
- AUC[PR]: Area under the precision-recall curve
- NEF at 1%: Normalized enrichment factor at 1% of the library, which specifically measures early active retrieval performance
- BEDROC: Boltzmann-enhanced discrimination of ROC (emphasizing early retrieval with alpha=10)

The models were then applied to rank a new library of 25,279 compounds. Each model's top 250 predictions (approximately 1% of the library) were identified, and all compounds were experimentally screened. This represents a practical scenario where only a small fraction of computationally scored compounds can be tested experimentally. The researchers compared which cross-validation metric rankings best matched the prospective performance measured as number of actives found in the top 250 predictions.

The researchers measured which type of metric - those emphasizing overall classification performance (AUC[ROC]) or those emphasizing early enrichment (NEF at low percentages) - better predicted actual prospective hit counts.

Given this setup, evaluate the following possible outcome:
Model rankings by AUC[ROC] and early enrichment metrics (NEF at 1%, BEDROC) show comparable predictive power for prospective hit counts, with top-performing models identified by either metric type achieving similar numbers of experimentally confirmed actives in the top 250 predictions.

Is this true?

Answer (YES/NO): NO